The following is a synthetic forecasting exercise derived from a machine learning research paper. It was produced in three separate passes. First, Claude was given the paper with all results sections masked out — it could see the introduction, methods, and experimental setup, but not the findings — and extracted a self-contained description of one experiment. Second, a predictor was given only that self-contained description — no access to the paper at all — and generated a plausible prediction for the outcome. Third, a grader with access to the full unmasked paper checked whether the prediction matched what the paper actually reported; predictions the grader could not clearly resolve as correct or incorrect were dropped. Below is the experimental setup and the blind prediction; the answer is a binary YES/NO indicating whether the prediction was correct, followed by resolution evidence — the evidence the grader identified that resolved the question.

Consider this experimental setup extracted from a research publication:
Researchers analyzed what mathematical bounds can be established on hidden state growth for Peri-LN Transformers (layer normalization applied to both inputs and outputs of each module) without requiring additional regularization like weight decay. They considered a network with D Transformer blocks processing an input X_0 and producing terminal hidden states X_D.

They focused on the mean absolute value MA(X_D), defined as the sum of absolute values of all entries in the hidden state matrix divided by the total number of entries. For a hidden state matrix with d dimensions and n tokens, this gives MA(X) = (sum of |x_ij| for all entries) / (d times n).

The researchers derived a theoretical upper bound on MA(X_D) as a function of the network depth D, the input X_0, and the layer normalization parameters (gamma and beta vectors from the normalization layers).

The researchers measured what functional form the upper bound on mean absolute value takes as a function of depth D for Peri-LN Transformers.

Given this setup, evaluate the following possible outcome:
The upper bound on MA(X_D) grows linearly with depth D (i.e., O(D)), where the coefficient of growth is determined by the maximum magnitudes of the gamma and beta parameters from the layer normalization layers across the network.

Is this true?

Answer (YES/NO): YES